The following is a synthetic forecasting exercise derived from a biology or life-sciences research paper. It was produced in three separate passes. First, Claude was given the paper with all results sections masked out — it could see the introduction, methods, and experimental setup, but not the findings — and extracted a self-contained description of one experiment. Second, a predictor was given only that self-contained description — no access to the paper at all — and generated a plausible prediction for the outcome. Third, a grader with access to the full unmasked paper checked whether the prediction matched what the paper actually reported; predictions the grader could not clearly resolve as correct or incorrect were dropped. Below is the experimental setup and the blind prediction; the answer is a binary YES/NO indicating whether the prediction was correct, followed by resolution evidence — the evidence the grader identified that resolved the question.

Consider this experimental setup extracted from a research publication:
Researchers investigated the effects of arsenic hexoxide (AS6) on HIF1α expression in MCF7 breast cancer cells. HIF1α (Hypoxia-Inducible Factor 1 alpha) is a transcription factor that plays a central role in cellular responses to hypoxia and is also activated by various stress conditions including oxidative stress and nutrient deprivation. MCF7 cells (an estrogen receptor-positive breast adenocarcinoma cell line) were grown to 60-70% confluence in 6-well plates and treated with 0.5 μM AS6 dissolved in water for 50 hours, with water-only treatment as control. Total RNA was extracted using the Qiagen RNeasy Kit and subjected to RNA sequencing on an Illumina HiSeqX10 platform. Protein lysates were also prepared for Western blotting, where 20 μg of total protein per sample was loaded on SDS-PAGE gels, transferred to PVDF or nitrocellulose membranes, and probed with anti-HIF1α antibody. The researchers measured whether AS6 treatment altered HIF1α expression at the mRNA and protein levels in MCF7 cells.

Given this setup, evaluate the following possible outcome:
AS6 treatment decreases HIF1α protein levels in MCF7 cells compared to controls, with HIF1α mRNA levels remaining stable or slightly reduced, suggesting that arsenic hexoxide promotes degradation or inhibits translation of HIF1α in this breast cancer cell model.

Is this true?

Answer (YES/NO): NO